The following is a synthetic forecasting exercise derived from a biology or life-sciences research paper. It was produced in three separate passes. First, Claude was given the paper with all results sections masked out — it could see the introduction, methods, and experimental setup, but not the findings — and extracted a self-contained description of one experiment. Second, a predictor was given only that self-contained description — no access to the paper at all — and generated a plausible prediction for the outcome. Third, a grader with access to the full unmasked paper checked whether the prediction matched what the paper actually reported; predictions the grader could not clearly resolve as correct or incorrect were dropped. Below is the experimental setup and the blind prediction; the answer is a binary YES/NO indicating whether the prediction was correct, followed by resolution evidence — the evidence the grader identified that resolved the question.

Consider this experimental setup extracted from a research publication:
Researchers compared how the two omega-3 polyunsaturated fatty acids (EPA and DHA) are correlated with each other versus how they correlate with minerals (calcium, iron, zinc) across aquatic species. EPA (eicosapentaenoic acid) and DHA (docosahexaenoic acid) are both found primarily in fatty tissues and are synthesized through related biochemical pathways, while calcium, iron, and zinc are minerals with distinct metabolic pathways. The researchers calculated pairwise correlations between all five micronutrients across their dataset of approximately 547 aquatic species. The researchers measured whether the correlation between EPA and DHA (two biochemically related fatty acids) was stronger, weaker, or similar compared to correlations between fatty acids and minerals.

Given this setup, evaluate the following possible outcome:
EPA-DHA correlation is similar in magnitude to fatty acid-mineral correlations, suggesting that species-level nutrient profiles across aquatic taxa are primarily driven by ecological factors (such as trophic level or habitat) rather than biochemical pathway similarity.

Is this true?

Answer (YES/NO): NO